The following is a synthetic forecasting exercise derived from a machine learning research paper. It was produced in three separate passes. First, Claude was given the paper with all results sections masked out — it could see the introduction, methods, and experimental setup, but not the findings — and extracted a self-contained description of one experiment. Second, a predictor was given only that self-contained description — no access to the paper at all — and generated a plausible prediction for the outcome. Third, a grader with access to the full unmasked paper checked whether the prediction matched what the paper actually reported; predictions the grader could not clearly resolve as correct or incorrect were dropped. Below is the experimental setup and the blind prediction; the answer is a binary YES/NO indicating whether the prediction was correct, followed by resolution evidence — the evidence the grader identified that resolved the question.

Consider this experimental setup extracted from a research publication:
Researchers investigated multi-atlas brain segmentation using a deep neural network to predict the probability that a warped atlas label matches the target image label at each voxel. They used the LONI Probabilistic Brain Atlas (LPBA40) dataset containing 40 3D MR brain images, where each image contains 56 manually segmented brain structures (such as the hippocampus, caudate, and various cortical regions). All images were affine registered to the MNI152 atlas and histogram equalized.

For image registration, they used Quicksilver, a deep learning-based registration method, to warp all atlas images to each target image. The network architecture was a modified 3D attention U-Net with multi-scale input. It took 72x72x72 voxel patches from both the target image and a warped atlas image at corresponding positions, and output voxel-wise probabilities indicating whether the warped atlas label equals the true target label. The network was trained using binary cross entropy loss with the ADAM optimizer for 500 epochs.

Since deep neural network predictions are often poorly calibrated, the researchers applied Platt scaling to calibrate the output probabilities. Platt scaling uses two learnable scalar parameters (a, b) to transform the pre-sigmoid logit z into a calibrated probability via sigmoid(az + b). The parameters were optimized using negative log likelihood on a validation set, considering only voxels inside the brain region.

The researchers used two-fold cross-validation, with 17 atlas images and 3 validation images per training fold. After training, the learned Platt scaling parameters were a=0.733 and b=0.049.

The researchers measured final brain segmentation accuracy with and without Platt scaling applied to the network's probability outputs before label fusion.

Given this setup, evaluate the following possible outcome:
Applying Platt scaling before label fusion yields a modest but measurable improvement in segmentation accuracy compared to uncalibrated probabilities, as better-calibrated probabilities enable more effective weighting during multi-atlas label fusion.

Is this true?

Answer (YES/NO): YES